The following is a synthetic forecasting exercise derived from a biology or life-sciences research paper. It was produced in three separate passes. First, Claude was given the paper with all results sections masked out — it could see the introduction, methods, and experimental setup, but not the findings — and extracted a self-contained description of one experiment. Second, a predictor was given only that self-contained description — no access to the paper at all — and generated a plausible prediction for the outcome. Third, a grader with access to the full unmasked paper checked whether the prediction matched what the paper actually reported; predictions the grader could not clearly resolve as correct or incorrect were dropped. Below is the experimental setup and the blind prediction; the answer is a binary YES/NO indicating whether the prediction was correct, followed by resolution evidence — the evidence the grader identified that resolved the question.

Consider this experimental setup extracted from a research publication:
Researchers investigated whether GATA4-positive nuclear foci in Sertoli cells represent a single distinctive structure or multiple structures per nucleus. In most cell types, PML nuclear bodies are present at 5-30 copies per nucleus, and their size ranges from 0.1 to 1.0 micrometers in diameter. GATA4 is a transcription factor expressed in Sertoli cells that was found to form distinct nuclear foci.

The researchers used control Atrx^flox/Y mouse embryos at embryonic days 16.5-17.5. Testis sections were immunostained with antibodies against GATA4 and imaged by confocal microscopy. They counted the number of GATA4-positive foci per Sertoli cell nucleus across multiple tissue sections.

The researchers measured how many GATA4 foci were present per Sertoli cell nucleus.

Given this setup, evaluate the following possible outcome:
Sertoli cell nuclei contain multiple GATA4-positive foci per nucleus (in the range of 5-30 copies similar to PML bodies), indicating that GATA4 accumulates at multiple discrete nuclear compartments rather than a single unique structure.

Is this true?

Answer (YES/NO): NO